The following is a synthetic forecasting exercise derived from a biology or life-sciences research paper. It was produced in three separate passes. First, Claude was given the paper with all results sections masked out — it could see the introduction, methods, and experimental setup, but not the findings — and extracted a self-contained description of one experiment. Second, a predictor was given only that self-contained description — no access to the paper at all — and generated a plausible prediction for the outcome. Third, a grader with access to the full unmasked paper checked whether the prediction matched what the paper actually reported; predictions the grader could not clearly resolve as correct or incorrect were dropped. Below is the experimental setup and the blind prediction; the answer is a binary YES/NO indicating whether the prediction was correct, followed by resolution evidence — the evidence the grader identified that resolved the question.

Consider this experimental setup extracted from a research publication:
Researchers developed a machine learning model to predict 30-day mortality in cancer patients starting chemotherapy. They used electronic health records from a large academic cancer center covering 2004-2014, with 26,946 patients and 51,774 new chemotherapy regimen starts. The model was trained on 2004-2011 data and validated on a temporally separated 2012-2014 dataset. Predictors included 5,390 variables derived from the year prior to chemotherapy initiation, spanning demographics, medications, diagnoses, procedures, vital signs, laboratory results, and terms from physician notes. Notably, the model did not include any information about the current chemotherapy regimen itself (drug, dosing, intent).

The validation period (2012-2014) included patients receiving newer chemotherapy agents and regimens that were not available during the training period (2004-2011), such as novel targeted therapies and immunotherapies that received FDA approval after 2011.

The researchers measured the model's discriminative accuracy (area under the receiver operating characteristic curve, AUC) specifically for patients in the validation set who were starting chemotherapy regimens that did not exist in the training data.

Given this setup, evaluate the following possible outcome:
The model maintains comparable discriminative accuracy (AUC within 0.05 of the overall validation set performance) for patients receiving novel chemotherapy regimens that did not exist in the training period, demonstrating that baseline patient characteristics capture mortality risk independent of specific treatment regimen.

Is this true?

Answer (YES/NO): YES